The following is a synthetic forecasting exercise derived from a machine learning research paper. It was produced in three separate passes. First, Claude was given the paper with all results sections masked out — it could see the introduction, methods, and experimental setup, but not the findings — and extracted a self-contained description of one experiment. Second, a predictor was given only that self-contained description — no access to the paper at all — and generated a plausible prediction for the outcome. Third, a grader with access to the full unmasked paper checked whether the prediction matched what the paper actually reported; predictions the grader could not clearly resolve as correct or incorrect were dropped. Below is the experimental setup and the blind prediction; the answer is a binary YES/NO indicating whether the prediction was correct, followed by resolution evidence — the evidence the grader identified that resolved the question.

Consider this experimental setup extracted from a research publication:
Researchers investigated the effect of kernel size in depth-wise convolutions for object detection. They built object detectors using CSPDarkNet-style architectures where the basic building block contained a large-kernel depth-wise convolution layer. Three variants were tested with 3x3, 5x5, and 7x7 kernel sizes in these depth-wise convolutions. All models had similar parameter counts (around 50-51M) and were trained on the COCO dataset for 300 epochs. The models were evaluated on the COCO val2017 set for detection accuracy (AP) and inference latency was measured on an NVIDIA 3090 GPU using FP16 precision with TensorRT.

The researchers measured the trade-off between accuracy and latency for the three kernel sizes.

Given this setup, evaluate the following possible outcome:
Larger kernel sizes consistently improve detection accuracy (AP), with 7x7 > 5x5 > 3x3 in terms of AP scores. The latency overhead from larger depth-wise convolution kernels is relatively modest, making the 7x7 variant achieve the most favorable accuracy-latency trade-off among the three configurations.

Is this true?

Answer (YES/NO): NO